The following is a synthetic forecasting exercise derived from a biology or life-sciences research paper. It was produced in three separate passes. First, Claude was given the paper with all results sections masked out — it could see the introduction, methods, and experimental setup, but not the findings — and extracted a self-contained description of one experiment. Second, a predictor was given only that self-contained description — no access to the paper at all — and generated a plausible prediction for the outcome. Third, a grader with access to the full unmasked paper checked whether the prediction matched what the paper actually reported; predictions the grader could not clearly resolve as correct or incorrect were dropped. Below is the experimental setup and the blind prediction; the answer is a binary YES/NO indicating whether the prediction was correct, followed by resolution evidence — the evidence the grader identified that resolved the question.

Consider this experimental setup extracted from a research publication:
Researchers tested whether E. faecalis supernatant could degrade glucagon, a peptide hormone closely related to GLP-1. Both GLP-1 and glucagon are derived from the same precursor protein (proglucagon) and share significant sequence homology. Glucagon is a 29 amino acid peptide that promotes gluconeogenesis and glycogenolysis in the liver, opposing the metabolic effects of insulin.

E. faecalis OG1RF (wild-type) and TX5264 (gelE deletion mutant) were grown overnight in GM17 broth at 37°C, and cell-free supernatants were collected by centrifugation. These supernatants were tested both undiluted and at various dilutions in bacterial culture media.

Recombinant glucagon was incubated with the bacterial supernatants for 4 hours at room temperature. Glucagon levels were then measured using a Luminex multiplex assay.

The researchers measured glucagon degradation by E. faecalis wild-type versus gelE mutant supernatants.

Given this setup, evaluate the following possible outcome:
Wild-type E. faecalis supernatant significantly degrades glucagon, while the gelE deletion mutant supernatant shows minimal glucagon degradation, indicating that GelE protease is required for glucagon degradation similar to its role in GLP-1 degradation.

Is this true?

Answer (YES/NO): YES